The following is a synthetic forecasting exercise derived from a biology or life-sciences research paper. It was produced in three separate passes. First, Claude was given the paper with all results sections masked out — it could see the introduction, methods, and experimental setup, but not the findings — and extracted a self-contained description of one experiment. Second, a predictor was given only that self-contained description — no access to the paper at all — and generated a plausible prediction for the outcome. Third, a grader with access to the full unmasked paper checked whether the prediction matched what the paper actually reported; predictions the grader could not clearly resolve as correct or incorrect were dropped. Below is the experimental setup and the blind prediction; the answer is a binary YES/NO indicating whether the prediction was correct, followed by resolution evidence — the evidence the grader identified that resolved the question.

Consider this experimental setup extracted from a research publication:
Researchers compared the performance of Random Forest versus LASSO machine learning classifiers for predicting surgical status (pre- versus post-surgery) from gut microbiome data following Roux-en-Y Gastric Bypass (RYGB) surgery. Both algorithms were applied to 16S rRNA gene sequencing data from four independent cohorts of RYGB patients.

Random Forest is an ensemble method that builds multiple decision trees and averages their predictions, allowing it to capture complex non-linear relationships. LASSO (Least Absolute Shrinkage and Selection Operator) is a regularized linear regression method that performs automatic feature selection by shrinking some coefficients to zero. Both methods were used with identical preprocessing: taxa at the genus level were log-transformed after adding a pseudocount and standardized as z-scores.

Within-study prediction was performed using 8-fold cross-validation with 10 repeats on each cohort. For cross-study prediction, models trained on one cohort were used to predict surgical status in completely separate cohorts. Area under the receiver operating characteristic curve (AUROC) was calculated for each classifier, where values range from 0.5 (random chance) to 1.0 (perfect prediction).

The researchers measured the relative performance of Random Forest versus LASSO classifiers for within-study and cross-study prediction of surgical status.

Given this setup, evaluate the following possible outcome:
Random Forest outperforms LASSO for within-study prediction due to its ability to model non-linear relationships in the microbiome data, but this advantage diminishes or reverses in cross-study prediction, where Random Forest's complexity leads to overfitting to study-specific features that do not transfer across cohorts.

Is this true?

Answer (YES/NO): NO